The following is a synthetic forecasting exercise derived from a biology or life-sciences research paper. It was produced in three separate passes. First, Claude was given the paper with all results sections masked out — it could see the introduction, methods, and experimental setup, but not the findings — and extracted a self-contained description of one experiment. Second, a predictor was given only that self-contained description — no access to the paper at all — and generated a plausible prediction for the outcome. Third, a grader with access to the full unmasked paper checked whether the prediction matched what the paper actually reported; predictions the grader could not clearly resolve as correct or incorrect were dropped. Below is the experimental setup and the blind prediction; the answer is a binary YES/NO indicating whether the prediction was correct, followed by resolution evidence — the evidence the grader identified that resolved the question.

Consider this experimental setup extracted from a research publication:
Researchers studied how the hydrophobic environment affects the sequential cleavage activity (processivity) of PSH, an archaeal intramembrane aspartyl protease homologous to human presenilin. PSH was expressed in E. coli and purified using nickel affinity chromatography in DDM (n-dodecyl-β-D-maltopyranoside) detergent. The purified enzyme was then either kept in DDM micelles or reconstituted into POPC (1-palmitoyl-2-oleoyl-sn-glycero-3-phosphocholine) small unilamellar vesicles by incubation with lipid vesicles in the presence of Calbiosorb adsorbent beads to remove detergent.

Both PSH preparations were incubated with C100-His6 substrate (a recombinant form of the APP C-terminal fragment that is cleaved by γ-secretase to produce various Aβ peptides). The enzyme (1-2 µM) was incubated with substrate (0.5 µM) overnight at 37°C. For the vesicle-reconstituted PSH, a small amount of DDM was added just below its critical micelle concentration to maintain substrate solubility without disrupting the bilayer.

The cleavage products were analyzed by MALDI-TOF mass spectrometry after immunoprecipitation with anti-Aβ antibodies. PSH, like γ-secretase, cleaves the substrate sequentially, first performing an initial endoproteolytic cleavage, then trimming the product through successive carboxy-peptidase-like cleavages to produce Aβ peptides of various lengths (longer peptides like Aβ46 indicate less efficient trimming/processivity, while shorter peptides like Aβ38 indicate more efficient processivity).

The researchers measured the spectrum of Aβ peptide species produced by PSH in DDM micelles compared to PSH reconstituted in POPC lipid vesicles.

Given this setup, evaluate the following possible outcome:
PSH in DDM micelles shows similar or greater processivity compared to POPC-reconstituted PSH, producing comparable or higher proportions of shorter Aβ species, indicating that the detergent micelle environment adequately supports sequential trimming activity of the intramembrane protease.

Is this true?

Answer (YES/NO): NO